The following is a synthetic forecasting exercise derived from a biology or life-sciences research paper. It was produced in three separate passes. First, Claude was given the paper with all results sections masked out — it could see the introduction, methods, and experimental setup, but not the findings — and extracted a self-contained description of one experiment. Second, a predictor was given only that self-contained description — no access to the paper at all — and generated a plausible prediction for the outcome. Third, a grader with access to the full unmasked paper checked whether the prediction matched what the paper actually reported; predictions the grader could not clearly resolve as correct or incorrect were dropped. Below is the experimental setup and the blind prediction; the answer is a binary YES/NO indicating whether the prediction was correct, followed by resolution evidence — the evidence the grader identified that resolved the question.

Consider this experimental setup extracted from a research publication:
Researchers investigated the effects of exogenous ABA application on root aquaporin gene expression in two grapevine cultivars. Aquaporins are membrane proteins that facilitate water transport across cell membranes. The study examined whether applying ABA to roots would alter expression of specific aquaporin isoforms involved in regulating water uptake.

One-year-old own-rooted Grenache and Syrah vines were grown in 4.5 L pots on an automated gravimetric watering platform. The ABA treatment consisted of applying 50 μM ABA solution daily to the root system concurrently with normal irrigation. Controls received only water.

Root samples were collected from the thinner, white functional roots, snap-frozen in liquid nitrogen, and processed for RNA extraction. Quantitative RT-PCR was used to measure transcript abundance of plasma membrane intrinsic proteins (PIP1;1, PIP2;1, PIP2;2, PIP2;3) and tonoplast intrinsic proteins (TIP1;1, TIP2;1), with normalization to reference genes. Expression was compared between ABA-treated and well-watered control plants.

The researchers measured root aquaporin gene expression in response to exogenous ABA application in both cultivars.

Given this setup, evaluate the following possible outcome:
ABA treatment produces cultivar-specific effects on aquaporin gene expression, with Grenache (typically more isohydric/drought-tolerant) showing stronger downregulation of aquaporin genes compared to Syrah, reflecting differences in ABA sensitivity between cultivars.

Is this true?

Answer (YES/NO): NO